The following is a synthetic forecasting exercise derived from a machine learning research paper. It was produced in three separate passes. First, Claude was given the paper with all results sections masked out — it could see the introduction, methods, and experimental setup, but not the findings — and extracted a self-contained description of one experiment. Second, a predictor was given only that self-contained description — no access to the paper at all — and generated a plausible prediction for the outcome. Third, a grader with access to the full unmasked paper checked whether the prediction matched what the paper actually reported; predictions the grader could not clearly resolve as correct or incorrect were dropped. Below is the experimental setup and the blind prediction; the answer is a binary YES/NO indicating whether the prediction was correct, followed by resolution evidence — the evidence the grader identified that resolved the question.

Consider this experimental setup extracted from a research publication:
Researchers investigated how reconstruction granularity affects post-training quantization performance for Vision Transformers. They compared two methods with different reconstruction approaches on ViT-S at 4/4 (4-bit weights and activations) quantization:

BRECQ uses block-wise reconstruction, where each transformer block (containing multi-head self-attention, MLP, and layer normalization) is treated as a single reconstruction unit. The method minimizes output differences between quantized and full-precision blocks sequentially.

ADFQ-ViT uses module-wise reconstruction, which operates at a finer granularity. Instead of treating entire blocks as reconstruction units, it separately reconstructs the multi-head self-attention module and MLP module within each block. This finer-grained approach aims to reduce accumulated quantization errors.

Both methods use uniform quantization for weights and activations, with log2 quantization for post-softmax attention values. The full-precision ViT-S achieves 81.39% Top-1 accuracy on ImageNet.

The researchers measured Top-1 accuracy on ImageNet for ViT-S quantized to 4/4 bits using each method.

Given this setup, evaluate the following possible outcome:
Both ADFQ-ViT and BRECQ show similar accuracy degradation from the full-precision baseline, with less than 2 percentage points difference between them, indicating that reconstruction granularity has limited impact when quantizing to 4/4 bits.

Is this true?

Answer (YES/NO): NO